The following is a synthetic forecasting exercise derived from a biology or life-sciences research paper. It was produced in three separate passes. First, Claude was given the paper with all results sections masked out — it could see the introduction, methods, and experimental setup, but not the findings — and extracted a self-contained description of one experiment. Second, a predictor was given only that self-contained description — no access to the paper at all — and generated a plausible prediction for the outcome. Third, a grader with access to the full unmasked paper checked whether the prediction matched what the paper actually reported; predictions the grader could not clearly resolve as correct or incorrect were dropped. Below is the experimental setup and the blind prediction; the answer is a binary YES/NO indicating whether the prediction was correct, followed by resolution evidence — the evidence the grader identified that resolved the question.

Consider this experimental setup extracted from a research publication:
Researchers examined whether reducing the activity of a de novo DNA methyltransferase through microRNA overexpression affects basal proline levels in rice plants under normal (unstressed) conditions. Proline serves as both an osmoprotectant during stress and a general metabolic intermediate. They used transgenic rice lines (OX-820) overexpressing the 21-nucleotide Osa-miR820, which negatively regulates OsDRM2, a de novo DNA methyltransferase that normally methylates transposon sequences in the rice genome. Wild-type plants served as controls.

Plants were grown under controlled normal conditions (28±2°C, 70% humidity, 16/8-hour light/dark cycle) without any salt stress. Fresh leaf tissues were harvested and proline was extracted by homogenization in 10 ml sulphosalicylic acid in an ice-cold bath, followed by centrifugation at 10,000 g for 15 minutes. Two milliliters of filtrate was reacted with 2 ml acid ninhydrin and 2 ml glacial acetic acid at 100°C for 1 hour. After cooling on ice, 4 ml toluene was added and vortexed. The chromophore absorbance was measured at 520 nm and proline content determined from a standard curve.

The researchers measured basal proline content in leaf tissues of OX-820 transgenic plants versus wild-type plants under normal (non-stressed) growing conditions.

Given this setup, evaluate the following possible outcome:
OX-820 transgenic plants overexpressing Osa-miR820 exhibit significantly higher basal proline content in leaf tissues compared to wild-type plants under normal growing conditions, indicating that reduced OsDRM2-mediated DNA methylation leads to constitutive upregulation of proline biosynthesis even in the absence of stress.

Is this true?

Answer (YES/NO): YES